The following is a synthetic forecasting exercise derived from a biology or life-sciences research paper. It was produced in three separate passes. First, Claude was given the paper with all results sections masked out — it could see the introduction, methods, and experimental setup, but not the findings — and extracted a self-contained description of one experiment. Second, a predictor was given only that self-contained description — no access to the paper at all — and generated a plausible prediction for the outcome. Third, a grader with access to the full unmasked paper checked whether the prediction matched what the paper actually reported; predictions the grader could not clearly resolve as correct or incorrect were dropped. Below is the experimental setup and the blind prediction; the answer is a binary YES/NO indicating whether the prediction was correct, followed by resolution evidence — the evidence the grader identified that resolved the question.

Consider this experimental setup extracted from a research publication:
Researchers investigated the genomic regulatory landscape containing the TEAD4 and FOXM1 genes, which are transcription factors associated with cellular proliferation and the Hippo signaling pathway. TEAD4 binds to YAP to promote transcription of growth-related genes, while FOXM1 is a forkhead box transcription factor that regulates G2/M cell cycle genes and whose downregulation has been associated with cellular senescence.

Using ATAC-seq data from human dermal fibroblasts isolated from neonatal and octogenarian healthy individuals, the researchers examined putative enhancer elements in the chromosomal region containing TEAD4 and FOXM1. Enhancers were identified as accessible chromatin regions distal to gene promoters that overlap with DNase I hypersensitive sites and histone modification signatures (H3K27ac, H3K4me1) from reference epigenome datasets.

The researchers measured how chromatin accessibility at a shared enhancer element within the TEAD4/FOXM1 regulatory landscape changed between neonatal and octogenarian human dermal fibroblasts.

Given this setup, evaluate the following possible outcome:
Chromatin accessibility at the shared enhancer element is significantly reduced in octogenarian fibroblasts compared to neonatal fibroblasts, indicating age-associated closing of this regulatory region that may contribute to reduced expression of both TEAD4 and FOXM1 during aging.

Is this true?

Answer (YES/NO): YES